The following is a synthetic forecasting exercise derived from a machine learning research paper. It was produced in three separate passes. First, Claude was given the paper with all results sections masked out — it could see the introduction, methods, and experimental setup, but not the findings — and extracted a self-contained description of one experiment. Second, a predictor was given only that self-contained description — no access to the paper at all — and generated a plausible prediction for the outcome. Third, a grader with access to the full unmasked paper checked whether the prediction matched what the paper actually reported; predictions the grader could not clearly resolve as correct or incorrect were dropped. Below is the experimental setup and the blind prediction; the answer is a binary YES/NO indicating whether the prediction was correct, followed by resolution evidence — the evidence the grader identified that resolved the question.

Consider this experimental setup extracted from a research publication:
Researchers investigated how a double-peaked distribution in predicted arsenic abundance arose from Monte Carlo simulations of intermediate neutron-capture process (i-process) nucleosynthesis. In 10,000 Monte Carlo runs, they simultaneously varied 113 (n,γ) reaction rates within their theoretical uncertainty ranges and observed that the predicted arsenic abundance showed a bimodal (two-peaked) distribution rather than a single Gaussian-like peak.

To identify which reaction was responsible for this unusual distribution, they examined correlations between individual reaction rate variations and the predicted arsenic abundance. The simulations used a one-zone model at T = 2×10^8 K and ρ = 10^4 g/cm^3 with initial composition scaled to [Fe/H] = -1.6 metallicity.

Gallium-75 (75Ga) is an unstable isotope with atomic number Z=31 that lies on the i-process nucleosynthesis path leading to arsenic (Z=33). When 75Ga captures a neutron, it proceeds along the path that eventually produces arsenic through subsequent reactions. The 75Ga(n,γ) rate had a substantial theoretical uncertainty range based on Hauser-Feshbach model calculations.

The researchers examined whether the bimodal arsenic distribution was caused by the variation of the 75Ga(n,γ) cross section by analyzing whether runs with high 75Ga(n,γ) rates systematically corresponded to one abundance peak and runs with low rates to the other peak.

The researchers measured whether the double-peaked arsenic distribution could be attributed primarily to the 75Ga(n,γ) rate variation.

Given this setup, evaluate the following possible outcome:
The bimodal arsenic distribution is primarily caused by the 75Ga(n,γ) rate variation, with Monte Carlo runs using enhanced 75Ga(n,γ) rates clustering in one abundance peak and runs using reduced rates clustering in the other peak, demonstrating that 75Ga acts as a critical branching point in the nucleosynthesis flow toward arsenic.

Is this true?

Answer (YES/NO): YES